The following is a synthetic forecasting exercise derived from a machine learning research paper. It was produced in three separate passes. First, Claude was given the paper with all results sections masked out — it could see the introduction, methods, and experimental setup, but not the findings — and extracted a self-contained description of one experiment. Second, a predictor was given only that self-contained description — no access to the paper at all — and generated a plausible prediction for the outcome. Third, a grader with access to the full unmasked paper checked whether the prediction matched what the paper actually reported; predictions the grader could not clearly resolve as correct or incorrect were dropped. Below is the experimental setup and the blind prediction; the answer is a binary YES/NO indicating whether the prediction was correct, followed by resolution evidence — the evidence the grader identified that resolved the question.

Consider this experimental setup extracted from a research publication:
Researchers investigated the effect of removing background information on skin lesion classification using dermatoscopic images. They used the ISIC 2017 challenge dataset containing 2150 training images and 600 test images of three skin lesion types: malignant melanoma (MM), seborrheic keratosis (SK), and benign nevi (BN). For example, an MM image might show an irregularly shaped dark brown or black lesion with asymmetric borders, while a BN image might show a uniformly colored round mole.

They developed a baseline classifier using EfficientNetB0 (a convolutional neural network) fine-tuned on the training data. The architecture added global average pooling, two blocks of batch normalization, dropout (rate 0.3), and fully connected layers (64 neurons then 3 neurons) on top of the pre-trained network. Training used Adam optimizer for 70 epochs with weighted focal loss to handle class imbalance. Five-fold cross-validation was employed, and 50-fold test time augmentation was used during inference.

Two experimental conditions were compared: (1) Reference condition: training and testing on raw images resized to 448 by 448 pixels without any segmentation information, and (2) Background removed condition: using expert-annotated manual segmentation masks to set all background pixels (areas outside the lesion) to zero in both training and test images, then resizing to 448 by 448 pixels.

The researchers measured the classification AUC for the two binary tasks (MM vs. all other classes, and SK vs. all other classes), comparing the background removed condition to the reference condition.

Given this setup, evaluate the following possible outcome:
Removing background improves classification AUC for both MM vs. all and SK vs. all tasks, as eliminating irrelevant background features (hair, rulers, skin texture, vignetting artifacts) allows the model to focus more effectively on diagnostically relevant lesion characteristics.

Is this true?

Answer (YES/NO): NO